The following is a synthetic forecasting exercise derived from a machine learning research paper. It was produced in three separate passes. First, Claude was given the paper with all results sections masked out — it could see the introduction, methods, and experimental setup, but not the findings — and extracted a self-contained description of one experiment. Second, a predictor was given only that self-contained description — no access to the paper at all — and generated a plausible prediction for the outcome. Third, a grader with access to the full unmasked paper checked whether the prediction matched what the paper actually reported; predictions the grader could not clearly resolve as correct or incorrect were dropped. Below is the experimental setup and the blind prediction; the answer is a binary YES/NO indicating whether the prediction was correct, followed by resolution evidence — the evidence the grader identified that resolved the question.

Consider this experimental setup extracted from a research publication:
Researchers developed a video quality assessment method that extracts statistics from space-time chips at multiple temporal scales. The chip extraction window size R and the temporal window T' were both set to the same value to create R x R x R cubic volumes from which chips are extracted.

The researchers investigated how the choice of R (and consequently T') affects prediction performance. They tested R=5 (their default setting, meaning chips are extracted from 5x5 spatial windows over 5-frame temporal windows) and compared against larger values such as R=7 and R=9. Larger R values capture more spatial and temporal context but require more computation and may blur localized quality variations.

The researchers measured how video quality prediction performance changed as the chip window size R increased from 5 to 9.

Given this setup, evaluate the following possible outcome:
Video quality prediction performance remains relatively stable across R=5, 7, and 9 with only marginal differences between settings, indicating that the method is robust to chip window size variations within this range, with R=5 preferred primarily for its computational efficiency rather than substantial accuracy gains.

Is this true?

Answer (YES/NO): NO